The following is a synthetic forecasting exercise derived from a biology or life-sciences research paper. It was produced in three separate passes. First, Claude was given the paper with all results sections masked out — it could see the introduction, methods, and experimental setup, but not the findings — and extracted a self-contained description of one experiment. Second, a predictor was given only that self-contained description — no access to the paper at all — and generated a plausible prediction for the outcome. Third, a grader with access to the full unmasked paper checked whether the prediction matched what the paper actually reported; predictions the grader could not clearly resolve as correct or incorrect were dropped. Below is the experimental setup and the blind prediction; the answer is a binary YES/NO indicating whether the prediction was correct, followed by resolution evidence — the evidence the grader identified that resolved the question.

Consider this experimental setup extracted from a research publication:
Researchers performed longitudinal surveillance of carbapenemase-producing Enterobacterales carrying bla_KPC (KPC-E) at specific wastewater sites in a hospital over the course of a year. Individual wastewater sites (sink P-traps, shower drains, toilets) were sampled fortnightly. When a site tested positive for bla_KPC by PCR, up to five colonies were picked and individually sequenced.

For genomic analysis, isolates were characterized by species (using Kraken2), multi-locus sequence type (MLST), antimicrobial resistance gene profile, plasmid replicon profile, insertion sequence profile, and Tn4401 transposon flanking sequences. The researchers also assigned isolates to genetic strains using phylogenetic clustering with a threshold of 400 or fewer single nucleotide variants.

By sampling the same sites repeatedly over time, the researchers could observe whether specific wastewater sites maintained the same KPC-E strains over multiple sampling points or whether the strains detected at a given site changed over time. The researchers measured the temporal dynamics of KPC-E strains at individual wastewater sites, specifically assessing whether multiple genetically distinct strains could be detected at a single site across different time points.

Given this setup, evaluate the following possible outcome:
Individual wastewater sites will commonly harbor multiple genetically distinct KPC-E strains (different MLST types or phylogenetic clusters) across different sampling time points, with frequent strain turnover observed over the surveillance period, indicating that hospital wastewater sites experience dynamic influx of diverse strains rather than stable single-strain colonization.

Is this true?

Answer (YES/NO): YES